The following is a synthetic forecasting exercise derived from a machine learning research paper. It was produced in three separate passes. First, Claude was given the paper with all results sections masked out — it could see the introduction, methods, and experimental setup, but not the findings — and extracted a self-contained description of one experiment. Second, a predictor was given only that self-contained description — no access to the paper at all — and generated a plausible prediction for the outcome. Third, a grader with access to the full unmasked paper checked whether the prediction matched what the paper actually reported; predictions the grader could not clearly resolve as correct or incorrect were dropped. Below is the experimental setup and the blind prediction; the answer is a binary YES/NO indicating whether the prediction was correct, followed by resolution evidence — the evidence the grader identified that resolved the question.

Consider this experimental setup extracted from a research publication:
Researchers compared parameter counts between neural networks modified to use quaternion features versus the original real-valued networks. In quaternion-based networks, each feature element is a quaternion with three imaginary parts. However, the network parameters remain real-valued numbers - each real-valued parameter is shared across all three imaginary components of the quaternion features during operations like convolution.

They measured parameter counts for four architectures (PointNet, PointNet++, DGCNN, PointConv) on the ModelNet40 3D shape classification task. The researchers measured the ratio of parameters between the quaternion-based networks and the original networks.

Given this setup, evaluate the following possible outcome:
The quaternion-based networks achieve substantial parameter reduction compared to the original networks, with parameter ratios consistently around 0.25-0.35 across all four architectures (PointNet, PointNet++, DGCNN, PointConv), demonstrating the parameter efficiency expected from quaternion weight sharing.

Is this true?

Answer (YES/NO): NO